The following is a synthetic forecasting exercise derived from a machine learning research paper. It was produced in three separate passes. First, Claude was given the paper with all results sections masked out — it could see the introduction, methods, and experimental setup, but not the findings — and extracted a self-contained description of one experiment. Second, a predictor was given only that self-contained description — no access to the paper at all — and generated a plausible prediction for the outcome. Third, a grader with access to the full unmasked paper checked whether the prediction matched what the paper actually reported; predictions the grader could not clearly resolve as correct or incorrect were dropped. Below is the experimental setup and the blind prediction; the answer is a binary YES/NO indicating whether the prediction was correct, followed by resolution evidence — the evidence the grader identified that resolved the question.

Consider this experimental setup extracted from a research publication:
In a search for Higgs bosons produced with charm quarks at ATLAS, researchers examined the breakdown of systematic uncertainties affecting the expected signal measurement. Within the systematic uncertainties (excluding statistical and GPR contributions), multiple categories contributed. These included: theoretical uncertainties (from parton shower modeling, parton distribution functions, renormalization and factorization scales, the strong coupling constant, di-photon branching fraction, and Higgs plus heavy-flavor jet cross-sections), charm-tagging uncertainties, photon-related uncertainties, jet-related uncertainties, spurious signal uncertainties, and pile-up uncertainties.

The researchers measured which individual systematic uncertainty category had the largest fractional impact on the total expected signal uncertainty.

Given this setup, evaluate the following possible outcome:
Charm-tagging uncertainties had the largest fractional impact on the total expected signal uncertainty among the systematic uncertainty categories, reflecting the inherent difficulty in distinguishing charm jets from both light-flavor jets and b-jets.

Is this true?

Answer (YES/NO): NO